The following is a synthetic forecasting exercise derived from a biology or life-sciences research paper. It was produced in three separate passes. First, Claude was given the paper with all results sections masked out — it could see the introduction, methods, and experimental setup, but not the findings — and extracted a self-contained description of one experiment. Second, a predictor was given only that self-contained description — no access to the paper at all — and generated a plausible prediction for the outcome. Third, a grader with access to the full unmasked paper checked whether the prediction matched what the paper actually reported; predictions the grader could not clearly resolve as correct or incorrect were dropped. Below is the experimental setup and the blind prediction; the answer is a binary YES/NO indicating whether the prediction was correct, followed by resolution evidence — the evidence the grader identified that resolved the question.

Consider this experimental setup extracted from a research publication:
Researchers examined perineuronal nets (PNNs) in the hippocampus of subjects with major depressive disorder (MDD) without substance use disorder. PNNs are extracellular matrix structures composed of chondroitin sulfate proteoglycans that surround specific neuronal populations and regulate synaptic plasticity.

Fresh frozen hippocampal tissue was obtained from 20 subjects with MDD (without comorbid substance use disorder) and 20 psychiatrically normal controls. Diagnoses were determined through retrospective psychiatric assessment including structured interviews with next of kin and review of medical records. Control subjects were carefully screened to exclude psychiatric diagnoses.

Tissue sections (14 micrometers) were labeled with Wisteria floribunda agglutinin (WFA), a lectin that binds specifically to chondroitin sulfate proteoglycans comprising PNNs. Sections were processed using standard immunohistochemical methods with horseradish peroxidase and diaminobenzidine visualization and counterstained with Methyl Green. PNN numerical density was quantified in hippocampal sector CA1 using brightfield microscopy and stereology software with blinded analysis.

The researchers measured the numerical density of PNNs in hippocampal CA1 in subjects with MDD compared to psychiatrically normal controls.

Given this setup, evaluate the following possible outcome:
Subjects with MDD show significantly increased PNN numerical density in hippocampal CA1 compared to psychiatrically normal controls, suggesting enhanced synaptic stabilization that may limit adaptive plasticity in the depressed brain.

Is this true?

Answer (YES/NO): NO